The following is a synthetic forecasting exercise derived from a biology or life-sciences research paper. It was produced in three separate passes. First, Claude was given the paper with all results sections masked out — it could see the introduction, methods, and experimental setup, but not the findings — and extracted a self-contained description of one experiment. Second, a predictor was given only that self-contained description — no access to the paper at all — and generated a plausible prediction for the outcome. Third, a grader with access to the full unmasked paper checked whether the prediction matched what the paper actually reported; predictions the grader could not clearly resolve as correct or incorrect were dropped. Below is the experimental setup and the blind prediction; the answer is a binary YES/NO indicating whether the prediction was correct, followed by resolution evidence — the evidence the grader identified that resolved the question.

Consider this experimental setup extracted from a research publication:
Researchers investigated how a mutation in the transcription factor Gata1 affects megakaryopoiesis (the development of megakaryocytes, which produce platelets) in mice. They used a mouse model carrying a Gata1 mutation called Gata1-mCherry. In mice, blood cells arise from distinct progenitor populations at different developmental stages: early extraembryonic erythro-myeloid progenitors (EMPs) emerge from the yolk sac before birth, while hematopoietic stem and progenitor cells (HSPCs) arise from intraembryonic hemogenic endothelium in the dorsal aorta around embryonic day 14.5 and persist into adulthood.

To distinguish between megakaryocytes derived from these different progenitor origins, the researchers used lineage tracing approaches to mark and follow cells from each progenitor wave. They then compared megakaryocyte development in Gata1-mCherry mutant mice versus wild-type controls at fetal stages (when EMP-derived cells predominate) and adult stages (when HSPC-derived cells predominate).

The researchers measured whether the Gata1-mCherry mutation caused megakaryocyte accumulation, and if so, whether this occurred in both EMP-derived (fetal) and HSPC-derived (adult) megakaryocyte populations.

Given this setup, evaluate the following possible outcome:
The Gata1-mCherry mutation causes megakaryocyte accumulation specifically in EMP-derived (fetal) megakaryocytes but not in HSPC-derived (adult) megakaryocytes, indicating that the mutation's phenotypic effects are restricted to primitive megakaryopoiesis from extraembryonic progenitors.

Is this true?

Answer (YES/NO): YES